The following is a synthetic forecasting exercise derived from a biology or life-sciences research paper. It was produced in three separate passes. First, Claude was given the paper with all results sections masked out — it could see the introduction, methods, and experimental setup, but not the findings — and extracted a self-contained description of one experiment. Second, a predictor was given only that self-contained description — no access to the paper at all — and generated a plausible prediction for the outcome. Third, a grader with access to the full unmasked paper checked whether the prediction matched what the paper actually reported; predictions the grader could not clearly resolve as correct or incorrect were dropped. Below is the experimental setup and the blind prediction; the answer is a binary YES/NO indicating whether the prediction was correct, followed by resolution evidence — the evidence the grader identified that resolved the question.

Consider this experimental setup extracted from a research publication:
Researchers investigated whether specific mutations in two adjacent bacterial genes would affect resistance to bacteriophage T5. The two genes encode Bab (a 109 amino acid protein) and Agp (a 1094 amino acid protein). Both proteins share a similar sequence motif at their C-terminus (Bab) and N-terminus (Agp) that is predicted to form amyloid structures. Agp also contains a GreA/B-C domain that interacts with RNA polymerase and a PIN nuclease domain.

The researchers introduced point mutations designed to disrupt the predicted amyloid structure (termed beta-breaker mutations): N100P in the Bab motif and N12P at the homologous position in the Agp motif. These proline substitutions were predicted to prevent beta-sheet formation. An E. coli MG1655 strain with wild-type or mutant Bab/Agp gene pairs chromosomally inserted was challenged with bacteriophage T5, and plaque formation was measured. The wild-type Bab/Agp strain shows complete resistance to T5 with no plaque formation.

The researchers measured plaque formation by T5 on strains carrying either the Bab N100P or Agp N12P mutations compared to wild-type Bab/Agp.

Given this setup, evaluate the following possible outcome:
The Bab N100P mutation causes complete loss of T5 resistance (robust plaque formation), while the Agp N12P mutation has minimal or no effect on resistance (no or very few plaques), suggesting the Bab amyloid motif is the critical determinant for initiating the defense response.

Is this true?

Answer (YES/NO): NO